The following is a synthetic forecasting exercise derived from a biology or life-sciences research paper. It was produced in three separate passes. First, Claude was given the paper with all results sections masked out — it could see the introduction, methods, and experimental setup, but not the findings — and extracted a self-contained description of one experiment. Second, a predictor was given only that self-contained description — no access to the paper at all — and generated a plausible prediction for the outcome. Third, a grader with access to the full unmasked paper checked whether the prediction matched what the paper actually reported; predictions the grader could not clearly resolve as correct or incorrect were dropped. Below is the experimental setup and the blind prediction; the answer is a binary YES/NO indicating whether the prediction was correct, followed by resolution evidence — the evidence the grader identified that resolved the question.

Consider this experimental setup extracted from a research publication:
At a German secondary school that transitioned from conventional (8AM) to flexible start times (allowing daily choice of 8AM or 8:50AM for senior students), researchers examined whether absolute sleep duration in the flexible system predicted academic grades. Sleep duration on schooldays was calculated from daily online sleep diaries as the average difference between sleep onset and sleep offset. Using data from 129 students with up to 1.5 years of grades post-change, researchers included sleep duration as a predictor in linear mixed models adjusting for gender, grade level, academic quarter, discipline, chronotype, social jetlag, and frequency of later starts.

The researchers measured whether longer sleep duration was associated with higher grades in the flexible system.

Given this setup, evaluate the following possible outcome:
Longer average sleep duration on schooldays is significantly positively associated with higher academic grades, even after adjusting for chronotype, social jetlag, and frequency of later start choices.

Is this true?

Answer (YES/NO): NO